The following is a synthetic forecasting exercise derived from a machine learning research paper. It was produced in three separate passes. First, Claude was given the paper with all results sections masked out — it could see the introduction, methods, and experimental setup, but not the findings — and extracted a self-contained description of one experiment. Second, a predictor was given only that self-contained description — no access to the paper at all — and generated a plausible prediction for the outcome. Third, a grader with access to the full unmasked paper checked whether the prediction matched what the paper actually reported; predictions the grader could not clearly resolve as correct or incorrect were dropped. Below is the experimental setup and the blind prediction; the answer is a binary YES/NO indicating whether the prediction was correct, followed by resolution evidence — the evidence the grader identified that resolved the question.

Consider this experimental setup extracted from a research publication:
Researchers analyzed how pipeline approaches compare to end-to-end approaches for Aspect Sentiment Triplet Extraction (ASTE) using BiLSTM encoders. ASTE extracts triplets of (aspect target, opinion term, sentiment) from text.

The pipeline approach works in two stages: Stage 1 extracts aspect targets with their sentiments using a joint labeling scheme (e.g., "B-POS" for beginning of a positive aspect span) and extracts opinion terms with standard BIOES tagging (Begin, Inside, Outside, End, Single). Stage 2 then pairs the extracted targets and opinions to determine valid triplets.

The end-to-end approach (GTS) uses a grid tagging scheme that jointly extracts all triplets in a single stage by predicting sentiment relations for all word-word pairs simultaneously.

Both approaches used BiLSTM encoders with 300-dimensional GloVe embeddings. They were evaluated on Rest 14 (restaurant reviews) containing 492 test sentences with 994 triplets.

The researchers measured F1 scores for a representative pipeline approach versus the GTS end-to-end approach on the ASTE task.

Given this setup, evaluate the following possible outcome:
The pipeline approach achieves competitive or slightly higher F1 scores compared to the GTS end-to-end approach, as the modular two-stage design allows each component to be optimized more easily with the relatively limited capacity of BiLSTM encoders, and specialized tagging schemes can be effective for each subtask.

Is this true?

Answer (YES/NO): NO